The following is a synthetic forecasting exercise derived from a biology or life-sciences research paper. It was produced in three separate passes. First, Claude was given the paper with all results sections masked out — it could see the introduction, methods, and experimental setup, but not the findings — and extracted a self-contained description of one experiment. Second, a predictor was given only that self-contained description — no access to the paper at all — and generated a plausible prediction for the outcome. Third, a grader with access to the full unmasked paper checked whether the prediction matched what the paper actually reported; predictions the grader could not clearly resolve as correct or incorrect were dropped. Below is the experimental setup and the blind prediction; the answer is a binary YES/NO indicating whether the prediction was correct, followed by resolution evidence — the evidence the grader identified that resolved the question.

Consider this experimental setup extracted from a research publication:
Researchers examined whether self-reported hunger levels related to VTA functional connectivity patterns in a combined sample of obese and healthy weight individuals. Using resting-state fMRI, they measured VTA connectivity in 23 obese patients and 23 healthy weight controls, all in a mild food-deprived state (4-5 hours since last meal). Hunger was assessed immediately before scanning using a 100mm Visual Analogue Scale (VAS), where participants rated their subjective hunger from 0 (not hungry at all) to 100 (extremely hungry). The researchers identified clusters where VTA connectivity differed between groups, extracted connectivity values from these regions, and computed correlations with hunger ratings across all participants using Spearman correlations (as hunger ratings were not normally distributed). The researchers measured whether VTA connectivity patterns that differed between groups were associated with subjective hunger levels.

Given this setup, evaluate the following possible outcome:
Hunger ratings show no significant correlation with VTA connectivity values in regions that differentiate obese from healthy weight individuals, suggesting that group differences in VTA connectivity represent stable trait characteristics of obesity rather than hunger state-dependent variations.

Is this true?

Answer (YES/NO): YES